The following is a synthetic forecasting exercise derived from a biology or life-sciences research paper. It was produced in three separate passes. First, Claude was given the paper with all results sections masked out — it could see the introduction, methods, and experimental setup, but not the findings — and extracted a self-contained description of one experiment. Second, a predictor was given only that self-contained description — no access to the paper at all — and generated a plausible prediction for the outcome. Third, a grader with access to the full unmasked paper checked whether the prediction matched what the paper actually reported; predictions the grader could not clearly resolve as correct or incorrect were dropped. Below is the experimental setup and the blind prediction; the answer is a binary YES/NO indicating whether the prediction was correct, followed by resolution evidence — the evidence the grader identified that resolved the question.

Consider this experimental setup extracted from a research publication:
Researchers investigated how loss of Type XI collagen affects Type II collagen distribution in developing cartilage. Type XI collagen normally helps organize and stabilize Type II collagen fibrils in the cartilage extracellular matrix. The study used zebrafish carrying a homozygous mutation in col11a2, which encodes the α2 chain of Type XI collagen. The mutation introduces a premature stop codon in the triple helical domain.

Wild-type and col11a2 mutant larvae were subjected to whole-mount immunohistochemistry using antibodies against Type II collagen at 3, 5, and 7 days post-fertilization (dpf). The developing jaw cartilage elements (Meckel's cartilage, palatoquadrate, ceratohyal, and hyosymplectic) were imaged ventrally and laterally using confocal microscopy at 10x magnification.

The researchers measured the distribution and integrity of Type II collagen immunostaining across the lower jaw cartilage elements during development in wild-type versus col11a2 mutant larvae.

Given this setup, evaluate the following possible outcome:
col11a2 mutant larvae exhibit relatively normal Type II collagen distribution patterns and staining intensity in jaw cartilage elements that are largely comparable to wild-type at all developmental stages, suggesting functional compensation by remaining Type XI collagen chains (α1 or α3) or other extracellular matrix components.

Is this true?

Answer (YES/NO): NO